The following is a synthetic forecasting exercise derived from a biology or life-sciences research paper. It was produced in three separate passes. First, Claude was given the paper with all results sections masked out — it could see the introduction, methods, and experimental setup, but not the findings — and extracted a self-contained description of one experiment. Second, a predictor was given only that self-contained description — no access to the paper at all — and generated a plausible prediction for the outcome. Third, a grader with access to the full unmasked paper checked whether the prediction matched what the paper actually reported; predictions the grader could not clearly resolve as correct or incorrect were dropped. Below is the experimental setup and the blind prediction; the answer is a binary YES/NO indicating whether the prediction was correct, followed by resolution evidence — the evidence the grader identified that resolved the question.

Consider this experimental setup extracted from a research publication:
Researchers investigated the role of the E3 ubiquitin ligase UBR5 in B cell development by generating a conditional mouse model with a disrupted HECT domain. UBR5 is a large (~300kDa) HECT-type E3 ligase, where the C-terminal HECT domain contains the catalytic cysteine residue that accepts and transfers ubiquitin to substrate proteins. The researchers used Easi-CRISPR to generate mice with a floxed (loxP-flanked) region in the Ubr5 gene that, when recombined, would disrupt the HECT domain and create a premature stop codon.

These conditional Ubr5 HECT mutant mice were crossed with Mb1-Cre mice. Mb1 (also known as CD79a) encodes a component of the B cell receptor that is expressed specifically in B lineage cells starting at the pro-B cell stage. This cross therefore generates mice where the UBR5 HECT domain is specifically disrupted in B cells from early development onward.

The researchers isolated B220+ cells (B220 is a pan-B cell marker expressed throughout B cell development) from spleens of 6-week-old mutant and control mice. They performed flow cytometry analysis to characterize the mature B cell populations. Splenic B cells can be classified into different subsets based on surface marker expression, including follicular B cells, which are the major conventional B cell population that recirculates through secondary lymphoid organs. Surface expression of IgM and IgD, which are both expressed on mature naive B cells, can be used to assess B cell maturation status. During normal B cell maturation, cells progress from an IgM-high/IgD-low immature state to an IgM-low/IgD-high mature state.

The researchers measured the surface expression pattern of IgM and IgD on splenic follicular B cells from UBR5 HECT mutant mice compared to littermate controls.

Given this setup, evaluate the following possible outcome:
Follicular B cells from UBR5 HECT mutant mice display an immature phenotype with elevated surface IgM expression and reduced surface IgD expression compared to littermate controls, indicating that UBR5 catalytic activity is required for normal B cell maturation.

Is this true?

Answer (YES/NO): YES